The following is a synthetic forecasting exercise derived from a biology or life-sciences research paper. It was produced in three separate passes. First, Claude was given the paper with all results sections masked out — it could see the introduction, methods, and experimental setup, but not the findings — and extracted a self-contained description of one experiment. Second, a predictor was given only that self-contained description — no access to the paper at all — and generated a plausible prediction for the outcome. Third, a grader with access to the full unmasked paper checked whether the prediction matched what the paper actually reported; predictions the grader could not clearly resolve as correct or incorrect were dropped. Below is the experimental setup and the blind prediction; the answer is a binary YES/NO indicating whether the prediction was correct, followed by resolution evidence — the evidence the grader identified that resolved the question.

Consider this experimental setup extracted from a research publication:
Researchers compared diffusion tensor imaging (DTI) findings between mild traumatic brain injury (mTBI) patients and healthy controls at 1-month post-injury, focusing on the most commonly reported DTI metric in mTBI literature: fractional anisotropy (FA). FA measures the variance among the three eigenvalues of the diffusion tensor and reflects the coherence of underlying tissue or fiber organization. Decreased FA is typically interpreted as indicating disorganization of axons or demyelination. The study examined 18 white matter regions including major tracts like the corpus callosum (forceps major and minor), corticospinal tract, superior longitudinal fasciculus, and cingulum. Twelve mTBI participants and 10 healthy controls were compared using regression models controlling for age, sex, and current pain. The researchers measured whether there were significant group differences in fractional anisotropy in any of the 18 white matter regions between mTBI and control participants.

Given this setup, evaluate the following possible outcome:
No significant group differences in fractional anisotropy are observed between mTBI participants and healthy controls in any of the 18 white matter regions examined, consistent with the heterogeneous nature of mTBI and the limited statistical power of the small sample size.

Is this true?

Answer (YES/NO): YES